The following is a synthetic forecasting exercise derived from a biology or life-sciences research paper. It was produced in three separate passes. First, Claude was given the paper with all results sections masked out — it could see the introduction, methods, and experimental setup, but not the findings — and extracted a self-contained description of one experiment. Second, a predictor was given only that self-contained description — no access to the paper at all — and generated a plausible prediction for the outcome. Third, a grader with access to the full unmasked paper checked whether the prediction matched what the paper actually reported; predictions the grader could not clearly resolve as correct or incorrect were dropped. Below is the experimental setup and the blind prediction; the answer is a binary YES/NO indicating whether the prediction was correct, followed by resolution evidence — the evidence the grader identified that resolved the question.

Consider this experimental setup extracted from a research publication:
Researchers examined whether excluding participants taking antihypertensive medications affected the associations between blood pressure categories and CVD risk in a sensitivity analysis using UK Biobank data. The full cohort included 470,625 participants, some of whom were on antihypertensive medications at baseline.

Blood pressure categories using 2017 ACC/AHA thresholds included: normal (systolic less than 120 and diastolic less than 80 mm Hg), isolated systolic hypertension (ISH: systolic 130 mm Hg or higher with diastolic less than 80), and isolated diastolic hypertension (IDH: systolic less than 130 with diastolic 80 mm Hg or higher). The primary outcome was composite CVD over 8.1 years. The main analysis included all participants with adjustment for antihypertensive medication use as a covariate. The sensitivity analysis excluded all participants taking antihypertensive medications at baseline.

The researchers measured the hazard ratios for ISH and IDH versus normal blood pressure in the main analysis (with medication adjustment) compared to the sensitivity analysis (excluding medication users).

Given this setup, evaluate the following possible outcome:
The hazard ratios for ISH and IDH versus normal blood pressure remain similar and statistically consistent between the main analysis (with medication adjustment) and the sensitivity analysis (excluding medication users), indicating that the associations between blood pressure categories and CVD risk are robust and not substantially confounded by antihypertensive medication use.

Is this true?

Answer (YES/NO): YES